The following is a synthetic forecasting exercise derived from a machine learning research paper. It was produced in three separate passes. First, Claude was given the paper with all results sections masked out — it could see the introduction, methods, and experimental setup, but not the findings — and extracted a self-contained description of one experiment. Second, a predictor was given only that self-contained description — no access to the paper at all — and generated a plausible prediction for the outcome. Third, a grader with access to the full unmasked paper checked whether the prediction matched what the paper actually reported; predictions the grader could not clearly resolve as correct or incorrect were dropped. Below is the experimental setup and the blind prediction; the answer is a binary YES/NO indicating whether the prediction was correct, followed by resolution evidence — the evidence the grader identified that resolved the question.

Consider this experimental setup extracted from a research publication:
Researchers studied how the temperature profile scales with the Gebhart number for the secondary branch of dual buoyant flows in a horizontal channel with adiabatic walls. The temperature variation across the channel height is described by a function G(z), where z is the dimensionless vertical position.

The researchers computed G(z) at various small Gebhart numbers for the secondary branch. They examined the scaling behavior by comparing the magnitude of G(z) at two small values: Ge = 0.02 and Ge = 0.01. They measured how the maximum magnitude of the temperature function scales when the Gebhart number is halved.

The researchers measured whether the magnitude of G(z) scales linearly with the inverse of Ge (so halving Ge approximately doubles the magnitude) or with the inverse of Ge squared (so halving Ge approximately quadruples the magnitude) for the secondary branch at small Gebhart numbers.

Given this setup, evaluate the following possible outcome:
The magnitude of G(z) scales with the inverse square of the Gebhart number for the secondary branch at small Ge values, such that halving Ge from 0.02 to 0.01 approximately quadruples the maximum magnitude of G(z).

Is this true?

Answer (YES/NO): YES